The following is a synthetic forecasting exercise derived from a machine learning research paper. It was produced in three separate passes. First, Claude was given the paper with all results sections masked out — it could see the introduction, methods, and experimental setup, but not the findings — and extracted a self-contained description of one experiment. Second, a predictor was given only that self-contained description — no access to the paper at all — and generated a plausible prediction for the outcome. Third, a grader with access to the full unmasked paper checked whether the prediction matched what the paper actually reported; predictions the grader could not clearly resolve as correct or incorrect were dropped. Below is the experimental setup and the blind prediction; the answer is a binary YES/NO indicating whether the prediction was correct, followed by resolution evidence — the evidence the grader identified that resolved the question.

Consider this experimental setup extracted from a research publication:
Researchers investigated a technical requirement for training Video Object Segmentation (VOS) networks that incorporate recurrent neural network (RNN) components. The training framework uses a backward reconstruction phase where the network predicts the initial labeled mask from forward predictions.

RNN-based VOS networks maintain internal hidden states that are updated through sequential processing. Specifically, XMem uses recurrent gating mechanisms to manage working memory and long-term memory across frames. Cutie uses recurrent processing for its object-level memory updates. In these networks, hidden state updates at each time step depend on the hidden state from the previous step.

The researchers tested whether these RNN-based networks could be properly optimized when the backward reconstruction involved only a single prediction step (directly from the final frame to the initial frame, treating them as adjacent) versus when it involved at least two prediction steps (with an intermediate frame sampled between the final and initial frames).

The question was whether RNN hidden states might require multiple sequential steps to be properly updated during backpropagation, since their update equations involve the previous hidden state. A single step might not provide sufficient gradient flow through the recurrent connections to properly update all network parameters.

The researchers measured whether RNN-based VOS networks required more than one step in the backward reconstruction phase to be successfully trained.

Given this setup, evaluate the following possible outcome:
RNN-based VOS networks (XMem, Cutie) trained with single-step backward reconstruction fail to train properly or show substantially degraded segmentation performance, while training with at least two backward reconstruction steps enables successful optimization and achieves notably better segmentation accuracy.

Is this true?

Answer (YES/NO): YES